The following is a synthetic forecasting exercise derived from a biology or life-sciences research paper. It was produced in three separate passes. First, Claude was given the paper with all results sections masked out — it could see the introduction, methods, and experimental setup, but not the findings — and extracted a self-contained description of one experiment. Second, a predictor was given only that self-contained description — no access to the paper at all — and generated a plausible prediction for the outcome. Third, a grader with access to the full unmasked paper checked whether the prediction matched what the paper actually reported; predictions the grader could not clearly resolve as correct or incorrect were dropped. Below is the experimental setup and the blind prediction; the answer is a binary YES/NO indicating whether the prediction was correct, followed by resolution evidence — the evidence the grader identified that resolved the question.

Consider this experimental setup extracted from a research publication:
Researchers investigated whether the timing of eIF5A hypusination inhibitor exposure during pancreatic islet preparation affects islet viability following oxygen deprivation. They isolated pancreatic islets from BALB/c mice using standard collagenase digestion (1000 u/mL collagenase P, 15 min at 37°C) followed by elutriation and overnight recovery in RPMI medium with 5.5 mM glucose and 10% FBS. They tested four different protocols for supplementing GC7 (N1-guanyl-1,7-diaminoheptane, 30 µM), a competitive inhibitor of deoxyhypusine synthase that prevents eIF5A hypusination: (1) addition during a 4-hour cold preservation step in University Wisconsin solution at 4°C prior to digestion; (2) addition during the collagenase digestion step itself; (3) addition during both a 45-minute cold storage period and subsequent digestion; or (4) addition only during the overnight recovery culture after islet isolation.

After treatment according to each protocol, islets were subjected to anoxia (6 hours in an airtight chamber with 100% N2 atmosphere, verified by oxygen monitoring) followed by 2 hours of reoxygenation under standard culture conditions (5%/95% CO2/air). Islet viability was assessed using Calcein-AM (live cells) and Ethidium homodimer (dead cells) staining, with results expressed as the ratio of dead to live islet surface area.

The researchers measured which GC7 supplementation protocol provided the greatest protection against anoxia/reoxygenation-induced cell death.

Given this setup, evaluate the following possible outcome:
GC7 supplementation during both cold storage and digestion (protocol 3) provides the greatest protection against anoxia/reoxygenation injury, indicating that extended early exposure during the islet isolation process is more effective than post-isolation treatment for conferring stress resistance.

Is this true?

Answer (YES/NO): YES